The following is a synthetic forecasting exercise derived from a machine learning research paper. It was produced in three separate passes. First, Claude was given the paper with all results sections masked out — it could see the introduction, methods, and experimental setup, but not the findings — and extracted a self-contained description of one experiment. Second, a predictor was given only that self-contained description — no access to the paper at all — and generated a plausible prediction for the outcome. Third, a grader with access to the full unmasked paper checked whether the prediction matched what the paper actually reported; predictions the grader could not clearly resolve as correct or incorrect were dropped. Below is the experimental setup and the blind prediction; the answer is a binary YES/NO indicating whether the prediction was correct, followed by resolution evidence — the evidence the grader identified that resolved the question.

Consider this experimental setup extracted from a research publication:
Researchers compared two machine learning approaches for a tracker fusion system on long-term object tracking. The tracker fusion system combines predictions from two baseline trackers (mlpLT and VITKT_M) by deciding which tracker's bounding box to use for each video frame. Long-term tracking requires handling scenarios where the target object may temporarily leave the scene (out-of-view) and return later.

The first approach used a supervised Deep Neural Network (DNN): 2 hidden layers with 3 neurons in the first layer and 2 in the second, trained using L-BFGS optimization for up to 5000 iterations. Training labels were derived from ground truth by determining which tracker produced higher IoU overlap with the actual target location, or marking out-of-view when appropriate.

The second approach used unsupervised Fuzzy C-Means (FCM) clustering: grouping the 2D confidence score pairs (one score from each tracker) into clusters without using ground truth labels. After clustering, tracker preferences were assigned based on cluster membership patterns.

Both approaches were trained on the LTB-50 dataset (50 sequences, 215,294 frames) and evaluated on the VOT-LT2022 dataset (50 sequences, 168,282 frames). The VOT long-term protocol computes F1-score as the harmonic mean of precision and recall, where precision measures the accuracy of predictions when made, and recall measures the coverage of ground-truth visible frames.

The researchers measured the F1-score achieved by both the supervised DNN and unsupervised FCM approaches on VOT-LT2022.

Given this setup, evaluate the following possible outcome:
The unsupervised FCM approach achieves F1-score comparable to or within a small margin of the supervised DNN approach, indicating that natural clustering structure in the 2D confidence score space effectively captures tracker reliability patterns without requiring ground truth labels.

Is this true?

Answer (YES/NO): YES